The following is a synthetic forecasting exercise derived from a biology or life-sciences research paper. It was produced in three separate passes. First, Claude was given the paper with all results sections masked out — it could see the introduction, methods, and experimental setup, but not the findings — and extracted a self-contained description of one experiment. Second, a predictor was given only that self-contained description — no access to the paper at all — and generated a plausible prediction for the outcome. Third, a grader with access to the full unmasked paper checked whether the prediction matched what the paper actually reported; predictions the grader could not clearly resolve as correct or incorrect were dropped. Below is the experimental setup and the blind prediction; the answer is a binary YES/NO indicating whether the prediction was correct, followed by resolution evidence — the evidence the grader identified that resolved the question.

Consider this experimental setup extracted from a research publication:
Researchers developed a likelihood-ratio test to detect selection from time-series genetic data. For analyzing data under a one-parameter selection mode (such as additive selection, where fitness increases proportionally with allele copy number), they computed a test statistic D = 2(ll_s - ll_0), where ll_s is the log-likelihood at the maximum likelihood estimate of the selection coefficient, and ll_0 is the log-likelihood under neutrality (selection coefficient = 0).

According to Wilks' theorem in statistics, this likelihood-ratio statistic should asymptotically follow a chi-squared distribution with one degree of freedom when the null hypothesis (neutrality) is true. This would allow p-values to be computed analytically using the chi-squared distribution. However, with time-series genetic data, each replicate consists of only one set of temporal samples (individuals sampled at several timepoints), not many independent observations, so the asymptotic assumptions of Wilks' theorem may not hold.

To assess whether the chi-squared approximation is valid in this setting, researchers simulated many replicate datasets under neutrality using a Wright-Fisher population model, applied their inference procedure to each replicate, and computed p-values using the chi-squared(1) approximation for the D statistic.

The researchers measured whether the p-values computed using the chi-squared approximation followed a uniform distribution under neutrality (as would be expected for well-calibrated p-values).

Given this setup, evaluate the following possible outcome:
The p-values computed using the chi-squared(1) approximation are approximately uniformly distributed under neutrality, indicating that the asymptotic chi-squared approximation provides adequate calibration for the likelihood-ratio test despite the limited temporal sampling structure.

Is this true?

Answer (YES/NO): YES